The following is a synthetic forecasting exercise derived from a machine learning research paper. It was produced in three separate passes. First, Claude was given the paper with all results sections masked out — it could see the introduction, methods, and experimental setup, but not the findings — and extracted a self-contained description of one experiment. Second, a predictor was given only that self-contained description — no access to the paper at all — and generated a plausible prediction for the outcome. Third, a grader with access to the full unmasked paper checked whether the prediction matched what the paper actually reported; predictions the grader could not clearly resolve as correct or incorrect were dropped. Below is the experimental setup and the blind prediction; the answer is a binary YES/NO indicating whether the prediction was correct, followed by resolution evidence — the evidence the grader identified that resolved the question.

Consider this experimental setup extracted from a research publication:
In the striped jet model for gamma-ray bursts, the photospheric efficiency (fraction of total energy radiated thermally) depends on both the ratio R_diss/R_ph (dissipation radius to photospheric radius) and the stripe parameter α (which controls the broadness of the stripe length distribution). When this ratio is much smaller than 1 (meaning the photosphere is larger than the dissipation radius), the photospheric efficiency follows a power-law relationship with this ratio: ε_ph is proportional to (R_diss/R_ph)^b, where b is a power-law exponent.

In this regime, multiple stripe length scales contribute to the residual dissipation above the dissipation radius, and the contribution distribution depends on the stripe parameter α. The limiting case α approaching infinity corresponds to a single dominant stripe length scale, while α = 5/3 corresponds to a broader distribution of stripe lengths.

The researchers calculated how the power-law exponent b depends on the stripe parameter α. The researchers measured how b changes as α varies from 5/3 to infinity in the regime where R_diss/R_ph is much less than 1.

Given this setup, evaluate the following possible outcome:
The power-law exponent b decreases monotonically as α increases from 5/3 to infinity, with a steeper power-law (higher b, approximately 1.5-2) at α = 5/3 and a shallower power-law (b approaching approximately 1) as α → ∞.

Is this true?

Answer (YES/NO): NO